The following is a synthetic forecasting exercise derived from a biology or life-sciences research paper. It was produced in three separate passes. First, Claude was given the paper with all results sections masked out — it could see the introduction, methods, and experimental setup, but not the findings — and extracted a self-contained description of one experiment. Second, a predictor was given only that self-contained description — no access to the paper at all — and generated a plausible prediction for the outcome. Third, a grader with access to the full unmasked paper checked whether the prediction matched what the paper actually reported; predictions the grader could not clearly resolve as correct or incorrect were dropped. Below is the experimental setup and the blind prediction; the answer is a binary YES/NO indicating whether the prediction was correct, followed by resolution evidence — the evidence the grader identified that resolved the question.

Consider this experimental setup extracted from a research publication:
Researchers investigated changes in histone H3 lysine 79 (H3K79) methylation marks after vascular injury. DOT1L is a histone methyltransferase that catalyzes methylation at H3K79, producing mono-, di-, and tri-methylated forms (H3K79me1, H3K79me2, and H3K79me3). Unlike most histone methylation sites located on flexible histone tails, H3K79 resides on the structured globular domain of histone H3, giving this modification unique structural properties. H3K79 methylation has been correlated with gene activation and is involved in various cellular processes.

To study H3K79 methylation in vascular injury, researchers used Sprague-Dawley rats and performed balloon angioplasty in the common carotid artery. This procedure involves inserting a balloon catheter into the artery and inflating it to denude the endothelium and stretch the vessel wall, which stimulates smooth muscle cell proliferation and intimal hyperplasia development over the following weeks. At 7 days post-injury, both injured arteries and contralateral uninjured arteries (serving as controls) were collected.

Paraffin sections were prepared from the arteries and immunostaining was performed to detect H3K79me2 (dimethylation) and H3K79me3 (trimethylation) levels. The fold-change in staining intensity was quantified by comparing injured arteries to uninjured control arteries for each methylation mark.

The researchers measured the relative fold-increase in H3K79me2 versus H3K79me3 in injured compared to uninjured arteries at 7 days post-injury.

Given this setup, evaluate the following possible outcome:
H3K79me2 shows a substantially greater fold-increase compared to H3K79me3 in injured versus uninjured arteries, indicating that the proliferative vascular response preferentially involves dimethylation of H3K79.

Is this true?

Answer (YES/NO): NO